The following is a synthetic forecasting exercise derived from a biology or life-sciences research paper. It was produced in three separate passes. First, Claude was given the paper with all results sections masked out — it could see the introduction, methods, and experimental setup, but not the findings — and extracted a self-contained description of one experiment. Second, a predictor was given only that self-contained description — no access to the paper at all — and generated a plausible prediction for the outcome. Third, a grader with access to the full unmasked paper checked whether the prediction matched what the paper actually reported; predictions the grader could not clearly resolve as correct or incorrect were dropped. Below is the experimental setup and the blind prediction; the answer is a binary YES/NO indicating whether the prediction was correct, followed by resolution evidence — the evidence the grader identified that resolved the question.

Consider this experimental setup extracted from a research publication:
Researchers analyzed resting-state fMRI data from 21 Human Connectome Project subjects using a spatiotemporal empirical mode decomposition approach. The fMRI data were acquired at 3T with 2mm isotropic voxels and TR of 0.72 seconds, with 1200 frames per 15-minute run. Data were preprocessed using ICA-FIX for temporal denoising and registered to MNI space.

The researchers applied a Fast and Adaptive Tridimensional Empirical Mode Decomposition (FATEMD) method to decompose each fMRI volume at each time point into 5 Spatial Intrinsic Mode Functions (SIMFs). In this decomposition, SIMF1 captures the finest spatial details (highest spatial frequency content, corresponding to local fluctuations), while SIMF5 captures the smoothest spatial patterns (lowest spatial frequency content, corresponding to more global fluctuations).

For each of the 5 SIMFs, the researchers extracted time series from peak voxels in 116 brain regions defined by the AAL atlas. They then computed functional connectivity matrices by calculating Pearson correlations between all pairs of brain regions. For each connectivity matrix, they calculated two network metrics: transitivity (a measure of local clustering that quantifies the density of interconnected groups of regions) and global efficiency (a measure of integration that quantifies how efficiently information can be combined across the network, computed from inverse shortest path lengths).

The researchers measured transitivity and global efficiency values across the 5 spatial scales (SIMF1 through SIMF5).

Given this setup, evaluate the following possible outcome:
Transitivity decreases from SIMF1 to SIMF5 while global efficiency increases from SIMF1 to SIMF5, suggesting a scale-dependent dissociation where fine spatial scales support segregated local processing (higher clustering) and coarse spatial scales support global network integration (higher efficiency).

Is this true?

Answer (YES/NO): NO